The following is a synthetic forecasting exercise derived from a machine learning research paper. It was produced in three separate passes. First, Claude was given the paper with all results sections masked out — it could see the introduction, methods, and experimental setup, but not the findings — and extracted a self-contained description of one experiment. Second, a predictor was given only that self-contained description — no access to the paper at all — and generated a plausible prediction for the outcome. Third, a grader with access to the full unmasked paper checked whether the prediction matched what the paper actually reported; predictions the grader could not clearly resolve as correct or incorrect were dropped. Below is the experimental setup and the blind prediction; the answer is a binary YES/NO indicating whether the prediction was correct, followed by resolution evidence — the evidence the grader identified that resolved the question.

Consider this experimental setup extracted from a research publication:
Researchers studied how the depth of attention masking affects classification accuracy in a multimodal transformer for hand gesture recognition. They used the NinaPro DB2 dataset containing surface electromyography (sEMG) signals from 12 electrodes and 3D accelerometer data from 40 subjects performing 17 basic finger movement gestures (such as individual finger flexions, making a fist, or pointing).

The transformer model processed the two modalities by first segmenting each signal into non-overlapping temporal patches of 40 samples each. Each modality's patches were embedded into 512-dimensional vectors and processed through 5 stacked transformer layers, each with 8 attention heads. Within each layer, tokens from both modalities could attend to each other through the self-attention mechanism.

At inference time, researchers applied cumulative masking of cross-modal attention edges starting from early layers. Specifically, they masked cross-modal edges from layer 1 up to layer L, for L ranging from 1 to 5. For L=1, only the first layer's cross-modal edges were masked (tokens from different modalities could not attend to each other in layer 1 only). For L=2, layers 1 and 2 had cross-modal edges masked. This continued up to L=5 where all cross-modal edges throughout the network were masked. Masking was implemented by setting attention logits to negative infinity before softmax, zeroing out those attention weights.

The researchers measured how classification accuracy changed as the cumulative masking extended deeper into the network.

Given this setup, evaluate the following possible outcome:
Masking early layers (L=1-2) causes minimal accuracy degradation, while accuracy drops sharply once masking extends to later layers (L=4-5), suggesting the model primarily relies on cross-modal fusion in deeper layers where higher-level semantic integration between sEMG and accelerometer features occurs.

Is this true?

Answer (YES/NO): NO